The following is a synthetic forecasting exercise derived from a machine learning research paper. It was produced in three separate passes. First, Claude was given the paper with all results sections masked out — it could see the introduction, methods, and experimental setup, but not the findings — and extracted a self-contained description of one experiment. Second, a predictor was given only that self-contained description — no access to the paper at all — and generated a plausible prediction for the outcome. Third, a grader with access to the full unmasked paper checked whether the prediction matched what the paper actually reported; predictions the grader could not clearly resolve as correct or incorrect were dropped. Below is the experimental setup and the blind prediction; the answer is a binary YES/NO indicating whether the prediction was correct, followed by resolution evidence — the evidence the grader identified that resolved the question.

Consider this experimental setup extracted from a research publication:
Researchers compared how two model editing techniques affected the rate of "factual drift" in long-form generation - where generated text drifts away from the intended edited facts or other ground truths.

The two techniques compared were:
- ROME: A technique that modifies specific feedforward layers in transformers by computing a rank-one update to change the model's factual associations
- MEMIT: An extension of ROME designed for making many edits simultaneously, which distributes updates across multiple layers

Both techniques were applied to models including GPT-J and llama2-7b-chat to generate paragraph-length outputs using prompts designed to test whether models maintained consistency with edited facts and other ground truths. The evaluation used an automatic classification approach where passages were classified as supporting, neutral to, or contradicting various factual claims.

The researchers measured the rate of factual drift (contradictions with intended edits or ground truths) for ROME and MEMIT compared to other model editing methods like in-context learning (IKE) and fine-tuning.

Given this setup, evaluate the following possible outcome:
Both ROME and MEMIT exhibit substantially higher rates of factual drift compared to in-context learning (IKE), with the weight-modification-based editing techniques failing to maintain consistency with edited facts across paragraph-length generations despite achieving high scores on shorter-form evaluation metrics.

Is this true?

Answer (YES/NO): YES